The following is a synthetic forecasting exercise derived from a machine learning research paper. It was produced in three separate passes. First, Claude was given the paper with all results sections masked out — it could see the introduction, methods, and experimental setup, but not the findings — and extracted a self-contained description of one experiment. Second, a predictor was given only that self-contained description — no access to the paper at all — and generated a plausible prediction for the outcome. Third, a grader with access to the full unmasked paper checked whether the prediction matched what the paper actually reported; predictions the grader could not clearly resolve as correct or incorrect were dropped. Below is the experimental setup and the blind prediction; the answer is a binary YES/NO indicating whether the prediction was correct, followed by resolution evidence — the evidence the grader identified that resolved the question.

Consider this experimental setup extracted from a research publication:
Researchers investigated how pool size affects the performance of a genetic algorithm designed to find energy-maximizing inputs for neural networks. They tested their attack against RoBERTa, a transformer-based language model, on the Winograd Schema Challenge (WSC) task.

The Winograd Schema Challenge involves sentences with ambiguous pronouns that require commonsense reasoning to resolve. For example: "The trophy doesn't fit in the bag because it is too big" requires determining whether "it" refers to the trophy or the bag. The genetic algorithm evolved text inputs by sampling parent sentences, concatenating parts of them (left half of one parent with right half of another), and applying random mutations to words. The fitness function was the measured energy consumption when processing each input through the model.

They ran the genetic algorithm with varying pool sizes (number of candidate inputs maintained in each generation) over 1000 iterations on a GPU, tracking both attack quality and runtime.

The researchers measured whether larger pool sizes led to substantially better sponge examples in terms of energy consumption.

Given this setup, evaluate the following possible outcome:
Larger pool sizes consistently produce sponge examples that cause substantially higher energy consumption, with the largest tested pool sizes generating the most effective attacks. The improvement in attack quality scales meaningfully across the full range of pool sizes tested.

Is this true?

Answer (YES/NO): NO